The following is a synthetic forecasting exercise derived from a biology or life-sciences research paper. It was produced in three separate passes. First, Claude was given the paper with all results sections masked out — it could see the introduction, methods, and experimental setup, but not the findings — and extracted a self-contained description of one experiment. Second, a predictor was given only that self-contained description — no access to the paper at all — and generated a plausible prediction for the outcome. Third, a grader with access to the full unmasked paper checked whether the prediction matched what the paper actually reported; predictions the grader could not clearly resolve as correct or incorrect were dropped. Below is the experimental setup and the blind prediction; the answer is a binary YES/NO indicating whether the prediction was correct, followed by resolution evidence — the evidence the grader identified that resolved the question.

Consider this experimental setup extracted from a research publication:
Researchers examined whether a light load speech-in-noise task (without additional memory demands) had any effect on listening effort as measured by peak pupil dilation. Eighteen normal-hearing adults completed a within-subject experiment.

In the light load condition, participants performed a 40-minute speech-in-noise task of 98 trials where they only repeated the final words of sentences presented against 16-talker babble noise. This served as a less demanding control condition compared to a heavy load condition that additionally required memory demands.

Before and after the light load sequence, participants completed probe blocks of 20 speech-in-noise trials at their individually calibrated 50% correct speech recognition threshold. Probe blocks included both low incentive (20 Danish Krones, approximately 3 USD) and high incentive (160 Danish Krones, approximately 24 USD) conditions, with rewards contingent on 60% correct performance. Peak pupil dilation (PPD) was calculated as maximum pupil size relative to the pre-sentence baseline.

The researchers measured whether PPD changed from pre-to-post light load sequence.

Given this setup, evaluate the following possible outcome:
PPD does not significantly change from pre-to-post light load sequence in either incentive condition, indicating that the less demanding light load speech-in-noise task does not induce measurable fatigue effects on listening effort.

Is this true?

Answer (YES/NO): YES